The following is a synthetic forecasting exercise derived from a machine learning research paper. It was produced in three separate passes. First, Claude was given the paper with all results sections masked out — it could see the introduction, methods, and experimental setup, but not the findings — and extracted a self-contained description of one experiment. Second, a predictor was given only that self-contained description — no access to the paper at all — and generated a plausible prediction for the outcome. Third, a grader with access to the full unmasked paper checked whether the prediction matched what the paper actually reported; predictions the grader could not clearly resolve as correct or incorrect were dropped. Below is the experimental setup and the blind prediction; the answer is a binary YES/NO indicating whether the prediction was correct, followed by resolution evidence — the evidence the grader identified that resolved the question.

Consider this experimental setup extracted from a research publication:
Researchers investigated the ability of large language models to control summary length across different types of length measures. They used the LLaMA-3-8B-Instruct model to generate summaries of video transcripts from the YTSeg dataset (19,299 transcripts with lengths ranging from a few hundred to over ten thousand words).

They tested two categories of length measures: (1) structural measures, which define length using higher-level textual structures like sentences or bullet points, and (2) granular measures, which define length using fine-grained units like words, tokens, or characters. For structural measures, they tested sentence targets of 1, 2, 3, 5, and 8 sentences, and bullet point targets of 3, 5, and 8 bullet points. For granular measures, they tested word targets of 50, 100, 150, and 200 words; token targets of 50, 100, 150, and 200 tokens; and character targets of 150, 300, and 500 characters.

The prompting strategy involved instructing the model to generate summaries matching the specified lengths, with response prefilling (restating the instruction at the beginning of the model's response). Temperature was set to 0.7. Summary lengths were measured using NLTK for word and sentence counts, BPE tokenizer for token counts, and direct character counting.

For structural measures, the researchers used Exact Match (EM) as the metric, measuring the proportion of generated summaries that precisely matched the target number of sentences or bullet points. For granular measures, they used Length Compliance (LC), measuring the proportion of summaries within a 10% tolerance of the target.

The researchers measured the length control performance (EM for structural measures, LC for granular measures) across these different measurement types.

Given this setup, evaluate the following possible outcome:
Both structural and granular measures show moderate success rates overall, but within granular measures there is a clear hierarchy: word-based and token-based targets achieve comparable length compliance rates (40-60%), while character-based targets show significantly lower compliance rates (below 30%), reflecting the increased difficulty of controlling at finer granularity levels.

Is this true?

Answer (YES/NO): NO